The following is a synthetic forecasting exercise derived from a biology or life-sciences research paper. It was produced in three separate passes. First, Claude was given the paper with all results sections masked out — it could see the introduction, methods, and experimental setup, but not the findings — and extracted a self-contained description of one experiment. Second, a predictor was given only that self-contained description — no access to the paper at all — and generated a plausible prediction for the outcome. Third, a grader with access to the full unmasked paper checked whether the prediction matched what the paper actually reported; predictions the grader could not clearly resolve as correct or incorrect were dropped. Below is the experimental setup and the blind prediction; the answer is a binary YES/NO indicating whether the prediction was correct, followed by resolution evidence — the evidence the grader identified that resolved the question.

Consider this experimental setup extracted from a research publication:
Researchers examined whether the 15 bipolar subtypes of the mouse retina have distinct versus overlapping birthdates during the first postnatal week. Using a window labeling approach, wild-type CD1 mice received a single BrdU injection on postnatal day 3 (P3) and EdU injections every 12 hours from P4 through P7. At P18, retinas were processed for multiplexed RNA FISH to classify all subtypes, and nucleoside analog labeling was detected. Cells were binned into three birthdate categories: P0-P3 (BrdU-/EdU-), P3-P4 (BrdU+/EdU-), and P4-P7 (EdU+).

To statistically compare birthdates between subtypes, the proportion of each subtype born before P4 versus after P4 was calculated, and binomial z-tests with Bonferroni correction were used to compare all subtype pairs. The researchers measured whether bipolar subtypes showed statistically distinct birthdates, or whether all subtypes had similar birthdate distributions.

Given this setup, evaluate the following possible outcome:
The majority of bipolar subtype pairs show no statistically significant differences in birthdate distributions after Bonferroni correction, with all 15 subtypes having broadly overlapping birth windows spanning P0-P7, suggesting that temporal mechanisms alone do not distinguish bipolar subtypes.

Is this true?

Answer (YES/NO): NO